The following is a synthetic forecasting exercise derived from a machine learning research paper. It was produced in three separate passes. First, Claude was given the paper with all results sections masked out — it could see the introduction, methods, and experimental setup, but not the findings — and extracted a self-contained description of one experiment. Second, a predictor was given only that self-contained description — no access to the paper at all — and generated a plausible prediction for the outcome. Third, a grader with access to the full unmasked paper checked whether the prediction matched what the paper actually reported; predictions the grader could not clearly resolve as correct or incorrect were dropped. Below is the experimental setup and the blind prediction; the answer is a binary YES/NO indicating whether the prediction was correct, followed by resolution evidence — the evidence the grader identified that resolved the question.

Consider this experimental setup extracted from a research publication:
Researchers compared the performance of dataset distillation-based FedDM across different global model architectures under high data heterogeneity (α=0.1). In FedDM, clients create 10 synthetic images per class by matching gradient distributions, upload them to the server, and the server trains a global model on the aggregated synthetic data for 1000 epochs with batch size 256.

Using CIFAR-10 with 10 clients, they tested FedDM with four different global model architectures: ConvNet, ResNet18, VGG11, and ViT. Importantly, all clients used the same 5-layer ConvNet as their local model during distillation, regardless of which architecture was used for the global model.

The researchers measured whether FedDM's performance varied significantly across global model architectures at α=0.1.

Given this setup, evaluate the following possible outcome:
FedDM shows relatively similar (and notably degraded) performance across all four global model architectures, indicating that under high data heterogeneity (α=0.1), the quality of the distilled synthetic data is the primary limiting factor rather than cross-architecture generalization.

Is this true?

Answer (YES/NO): NO